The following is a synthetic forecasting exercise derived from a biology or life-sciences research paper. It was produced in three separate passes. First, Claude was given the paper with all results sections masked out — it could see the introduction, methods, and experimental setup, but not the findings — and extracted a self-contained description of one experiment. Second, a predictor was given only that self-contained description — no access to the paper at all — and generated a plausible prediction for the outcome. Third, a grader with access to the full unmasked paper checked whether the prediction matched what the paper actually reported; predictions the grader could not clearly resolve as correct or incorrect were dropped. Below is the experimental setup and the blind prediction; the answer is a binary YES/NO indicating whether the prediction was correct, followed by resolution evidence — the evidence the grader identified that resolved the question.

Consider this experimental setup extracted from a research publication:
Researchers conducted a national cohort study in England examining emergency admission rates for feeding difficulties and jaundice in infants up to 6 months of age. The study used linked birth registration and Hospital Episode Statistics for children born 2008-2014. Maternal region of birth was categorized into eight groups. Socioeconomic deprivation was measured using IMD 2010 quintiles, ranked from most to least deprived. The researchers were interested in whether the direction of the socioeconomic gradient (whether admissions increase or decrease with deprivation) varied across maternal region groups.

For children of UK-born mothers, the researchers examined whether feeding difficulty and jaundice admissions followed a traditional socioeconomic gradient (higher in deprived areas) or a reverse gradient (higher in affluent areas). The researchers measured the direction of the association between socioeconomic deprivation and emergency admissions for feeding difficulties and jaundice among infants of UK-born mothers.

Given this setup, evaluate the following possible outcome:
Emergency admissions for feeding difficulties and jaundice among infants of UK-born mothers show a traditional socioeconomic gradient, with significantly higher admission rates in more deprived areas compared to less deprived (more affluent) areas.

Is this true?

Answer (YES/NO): NO